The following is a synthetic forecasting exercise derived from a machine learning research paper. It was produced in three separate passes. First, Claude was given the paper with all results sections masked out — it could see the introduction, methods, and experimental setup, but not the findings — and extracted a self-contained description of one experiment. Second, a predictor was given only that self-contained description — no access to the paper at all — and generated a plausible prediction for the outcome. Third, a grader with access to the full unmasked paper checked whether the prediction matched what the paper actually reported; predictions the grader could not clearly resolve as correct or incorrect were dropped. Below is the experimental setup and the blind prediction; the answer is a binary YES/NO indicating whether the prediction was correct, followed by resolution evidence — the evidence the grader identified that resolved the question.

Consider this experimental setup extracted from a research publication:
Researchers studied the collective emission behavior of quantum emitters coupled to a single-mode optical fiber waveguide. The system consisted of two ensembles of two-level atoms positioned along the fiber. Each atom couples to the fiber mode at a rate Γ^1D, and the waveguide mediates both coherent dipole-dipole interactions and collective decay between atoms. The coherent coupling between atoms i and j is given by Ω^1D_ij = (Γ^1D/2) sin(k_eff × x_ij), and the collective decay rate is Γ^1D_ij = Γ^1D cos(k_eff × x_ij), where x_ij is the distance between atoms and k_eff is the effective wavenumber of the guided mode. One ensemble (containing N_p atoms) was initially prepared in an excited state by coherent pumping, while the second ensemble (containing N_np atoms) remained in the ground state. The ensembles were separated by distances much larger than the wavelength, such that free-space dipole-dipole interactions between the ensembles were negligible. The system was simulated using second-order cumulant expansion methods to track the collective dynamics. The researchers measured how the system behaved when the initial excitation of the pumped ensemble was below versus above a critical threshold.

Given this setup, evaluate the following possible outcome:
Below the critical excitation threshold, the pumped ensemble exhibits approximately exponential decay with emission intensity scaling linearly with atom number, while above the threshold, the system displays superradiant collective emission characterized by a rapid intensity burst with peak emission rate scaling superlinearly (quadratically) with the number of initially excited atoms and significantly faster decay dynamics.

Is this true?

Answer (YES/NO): NO